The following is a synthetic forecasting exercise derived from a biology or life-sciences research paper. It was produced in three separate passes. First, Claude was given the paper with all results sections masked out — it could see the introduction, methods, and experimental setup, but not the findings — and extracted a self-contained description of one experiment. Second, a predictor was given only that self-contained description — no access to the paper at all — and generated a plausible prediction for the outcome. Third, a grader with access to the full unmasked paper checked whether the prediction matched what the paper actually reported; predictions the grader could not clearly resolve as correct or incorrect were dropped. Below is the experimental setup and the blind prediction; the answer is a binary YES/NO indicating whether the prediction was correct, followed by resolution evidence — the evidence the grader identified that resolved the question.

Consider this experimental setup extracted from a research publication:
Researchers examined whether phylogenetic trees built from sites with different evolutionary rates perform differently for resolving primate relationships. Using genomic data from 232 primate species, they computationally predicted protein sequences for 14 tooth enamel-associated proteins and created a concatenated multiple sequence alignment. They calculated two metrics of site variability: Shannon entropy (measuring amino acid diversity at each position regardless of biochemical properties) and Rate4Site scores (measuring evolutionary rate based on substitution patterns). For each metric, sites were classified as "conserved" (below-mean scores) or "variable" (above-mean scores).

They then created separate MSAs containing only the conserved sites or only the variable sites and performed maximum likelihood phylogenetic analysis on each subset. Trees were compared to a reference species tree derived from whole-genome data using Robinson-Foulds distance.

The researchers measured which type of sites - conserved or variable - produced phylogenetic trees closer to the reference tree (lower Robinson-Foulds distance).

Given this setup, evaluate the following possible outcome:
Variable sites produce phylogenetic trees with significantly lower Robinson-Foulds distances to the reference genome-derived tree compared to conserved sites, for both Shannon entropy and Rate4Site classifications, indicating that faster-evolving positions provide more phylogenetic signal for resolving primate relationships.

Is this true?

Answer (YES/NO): YES